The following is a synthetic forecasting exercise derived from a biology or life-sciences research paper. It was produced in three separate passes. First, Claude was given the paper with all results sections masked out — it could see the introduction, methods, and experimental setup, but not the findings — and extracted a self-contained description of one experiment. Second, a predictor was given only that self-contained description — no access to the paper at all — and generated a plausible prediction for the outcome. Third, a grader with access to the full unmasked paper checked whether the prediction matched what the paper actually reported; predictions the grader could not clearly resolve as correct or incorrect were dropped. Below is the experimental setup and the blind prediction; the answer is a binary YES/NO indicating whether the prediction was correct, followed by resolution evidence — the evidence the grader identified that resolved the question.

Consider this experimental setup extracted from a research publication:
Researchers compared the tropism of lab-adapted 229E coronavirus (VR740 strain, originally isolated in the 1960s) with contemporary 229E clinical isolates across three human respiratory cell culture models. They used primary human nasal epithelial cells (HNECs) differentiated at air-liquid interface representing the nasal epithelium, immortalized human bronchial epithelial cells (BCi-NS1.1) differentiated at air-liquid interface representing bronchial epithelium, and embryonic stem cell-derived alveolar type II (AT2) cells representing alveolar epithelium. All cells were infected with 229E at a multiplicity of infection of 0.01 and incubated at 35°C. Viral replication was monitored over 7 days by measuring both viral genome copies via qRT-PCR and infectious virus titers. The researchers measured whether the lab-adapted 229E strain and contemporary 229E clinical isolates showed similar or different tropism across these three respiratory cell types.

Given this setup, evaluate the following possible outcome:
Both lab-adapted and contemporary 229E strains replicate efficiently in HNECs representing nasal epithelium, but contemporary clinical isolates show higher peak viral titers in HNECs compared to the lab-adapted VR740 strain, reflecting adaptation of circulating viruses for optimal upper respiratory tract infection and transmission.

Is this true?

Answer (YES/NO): NO